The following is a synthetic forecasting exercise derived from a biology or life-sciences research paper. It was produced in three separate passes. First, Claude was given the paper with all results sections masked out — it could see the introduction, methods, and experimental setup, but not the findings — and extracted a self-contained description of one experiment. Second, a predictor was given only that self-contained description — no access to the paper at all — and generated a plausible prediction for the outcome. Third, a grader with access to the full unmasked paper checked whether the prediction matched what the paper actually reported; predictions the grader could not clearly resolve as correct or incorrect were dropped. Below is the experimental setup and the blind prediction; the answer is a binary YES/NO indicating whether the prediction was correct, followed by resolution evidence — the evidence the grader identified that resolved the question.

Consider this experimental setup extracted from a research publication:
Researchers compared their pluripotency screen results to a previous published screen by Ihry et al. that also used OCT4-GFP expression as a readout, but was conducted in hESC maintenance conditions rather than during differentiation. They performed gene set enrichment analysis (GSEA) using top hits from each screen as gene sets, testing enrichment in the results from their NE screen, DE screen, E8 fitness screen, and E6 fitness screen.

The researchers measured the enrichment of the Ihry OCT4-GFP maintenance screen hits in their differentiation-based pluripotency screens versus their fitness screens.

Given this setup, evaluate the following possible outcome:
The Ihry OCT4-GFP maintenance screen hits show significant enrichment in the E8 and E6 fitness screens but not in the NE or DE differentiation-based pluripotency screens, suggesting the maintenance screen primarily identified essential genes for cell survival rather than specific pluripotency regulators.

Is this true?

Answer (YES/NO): NO